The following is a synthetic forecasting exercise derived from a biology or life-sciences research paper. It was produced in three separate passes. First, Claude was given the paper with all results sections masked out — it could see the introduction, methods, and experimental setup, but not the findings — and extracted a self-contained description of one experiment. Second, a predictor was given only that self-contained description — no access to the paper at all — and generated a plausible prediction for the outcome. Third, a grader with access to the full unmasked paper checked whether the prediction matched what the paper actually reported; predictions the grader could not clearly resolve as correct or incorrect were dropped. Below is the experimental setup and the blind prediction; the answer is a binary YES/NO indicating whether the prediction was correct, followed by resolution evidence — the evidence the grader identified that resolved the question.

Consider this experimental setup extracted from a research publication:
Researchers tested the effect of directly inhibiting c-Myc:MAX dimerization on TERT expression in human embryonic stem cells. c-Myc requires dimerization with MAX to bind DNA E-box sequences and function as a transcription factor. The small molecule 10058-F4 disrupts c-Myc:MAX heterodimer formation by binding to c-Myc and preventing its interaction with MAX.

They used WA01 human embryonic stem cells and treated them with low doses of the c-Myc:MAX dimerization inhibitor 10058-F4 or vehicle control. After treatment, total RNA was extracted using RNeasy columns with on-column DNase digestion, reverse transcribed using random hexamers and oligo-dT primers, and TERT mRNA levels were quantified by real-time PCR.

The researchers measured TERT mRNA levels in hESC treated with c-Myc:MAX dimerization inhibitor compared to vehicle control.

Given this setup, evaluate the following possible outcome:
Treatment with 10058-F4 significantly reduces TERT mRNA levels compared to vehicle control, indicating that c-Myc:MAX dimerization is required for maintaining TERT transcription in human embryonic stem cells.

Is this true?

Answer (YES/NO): YES